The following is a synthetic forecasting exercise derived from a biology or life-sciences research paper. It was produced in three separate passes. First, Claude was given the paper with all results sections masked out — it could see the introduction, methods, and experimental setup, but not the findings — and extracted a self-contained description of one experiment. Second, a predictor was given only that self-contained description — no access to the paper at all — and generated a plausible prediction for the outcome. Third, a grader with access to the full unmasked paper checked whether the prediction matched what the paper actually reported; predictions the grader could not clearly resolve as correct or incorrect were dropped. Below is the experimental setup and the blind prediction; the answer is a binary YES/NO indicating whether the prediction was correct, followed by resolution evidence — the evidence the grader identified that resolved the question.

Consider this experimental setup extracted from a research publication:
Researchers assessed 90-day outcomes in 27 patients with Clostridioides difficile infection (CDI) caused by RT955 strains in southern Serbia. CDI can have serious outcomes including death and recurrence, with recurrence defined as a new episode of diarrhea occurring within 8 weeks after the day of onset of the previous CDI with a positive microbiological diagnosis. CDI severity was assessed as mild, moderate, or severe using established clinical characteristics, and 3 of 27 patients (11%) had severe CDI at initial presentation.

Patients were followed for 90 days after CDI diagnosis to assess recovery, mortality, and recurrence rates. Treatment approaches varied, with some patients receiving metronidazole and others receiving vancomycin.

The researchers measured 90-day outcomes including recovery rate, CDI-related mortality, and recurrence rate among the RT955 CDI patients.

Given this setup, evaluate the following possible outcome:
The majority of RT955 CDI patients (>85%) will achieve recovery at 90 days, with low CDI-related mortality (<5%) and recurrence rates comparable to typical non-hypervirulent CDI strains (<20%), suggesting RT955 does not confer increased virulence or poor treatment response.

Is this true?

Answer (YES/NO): YES